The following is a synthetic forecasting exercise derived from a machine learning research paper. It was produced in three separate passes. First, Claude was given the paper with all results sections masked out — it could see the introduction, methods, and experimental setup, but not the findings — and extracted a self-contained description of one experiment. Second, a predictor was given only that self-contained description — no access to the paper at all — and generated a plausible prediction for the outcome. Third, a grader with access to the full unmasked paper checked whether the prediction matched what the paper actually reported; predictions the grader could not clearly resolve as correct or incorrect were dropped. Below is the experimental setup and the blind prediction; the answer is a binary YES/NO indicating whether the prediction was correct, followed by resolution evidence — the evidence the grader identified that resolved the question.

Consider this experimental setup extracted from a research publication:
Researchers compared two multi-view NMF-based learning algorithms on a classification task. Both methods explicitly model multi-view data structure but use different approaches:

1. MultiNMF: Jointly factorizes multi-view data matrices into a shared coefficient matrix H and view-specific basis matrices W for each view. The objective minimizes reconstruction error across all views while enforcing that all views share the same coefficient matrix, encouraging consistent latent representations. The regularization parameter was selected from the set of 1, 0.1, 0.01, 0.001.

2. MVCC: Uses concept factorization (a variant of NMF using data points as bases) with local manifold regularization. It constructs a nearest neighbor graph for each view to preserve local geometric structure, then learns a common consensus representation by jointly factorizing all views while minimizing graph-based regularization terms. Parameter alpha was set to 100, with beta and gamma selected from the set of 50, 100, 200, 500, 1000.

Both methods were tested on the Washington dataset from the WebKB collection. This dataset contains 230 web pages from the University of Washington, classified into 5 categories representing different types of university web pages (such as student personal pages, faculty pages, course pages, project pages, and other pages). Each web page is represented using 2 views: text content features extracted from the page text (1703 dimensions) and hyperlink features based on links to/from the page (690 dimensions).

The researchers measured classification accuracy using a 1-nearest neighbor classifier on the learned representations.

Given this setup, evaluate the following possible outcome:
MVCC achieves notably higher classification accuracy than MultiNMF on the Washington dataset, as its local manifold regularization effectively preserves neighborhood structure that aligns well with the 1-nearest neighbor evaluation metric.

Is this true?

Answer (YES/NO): NO